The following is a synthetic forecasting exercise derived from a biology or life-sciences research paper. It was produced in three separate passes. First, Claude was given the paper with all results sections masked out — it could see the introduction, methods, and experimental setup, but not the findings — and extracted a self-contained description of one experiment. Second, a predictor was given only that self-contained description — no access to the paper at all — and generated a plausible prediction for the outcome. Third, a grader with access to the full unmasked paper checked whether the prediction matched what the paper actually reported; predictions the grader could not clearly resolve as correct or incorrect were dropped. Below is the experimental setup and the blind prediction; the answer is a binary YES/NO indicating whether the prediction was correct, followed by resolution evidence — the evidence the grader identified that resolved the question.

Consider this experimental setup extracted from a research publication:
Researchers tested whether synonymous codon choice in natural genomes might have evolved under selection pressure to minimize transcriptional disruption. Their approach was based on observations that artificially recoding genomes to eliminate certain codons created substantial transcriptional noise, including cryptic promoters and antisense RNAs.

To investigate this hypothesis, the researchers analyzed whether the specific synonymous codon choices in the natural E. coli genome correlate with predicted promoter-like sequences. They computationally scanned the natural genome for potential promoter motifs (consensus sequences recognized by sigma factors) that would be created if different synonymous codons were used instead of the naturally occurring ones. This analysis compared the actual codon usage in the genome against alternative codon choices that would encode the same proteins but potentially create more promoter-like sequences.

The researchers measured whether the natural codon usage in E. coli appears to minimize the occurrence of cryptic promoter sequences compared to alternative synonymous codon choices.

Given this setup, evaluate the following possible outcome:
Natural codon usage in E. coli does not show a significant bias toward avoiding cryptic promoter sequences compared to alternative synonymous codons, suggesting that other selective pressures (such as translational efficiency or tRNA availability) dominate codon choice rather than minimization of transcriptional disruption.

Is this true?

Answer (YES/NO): NO